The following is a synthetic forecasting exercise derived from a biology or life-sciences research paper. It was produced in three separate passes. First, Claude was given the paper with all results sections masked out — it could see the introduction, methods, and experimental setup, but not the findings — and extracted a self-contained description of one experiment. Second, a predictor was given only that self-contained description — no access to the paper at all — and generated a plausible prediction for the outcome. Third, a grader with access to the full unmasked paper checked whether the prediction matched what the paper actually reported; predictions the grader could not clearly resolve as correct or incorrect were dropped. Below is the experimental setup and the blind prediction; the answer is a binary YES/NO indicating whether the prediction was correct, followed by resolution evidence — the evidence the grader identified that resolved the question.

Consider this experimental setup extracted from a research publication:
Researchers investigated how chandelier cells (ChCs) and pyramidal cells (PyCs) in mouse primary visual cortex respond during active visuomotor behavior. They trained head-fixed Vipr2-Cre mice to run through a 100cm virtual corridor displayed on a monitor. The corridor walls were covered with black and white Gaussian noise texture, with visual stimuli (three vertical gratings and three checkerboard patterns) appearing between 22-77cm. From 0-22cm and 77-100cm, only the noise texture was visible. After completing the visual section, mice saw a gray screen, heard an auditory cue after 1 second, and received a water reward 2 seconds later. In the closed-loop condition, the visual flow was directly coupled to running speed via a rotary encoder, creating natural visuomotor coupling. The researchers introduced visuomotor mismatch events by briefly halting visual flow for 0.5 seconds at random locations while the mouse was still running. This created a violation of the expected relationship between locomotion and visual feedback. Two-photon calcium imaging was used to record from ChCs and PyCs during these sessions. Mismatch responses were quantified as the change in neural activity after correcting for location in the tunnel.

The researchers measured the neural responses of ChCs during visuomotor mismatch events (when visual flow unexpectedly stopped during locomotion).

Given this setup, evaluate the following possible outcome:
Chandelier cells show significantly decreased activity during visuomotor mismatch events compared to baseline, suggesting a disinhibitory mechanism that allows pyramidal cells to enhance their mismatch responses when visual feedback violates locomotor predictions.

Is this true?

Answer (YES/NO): NO